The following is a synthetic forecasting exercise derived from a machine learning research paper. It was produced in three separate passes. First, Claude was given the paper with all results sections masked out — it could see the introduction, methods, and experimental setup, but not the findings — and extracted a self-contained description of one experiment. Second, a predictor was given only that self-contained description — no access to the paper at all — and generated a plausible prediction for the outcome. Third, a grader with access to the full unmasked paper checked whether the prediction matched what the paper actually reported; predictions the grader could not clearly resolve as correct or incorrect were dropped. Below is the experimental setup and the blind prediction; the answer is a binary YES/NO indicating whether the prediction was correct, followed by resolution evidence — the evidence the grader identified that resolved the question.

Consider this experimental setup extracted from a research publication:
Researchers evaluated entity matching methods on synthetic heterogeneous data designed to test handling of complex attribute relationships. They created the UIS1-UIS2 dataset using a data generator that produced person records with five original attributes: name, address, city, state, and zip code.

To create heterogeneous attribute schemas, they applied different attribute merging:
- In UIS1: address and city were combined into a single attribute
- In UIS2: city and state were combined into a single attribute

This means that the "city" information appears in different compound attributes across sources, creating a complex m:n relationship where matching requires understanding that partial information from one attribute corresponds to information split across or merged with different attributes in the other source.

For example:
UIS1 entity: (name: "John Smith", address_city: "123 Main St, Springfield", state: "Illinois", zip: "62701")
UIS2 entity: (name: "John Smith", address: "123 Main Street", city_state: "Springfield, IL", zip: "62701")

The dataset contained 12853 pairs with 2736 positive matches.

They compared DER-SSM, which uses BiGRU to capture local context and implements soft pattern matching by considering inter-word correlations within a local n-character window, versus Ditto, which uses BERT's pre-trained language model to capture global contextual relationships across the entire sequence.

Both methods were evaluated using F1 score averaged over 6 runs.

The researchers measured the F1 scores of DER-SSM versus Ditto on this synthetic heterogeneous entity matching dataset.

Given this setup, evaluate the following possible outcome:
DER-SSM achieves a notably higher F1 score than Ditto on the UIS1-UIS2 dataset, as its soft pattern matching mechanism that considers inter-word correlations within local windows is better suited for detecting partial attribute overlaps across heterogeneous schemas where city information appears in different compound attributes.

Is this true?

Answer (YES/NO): NO